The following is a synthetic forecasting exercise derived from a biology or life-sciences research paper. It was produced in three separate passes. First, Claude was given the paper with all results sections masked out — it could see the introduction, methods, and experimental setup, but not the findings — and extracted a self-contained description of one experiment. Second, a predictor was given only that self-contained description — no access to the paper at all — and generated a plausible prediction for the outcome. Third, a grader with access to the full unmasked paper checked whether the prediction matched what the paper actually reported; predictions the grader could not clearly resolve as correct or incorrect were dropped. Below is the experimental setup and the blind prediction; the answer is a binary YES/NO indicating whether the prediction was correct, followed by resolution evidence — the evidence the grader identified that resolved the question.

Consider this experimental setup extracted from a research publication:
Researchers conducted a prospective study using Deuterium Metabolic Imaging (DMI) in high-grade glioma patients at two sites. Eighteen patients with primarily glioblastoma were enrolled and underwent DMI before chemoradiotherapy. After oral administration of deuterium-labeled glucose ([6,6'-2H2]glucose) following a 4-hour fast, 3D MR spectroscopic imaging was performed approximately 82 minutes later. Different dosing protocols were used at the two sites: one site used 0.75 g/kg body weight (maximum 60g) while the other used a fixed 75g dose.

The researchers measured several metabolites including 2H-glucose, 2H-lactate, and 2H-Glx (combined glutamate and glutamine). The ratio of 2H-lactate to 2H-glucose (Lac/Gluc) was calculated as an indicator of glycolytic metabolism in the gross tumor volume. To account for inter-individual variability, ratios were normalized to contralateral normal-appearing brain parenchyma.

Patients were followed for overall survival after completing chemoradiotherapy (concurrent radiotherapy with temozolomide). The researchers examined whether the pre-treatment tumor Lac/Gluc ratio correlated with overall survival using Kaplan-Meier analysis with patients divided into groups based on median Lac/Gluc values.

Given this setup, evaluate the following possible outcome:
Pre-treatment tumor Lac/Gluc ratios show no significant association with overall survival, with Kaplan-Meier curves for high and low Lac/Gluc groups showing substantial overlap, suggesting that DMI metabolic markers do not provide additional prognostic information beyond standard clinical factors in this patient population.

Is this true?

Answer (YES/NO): NO